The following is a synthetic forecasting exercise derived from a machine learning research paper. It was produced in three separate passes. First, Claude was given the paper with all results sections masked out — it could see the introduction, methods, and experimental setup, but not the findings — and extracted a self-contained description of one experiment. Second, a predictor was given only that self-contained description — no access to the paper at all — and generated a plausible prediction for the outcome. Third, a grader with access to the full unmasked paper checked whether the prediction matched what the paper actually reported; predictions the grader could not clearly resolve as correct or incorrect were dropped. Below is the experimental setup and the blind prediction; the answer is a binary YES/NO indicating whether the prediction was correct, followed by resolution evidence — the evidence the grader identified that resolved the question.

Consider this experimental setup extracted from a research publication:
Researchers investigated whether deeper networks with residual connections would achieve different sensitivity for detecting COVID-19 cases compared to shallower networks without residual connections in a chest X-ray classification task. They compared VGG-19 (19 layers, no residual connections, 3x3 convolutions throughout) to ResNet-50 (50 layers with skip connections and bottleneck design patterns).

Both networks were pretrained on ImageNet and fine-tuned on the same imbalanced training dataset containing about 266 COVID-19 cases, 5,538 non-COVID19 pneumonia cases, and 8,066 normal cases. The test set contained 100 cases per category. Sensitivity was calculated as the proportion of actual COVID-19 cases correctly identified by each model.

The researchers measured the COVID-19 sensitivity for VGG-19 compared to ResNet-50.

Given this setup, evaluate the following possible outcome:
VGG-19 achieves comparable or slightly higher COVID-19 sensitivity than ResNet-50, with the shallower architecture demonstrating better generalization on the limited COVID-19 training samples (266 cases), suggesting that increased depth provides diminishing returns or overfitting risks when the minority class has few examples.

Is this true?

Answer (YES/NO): NO